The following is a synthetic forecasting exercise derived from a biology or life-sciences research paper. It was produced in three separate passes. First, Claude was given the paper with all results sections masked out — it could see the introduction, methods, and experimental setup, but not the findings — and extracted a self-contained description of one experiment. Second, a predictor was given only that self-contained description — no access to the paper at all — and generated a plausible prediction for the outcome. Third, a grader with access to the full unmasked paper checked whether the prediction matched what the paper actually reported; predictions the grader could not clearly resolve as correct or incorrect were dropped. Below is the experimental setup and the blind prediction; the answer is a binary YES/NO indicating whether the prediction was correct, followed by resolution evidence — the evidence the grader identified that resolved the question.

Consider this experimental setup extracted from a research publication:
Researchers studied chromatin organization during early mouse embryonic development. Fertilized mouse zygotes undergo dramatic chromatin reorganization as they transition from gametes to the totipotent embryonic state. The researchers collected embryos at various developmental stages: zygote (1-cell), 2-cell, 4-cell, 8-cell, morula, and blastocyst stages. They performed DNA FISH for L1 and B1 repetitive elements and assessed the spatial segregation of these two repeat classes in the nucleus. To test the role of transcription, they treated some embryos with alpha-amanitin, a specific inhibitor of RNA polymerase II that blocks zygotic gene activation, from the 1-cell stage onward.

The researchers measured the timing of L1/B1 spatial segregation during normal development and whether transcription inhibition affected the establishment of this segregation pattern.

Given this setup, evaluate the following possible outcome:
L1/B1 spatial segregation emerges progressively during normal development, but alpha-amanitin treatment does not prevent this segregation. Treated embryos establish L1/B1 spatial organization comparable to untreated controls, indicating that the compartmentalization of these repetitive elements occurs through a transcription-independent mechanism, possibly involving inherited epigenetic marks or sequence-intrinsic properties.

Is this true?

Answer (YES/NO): NO